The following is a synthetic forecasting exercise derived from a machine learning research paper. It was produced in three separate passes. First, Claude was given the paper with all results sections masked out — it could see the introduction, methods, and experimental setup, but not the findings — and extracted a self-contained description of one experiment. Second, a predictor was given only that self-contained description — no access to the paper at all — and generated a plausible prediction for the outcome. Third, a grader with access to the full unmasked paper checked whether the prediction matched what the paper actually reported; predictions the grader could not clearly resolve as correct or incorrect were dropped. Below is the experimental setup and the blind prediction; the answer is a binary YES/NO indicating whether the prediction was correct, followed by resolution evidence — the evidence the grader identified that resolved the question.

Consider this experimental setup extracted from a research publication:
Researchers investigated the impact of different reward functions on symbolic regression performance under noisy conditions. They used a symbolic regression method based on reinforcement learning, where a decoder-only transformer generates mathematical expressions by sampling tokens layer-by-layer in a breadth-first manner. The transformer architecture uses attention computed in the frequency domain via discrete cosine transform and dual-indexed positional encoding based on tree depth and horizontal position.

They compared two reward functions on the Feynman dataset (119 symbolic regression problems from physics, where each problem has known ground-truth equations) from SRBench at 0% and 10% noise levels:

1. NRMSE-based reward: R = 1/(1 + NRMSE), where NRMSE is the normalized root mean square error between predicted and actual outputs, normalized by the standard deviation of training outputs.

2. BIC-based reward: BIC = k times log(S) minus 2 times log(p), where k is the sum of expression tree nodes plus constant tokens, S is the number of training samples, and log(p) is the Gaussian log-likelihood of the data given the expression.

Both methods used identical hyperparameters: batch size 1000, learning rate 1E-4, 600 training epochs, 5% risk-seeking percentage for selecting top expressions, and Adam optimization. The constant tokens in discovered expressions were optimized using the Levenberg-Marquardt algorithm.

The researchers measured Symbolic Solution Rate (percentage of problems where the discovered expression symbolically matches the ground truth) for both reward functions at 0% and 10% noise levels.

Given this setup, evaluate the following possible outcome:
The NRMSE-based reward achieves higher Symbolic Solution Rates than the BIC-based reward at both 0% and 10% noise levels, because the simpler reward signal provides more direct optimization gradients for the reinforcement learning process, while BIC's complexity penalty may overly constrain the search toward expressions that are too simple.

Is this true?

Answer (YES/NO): NO